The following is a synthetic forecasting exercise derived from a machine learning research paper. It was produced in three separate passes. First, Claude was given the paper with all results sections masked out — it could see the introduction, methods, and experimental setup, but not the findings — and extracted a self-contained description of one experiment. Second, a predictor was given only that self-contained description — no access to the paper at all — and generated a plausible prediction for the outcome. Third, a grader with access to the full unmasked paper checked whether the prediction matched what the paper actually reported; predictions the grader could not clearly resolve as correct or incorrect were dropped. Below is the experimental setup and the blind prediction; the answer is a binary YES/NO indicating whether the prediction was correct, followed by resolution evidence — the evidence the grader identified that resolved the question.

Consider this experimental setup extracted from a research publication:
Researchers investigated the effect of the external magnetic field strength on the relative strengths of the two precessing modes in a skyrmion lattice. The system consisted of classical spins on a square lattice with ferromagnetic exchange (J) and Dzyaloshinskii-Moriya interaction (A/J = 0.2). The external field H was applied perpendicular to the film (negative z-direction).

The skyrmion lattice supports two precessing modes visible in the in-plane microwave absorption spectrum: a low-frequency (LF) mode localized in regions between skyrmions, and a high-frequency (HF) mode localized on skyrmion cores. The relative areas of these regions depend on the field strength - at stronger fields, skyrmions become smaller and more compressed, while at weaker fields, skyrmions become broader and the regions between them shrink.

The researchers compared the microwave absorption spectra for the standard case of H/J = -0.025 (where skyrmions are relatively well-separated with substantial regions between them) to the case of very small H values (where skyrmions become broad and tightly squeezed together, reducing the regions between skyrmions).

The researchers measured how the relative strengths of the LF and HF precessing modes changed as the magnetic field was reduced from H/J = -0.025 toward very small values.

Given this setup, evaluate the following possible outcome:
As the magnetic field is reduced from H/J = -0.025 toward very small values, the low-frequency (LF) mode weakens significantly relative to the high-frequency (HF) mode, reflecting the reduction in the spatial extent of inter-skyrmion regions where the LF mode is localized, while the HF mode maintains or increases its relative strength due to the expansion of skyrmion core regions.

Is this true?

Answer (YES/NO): YES